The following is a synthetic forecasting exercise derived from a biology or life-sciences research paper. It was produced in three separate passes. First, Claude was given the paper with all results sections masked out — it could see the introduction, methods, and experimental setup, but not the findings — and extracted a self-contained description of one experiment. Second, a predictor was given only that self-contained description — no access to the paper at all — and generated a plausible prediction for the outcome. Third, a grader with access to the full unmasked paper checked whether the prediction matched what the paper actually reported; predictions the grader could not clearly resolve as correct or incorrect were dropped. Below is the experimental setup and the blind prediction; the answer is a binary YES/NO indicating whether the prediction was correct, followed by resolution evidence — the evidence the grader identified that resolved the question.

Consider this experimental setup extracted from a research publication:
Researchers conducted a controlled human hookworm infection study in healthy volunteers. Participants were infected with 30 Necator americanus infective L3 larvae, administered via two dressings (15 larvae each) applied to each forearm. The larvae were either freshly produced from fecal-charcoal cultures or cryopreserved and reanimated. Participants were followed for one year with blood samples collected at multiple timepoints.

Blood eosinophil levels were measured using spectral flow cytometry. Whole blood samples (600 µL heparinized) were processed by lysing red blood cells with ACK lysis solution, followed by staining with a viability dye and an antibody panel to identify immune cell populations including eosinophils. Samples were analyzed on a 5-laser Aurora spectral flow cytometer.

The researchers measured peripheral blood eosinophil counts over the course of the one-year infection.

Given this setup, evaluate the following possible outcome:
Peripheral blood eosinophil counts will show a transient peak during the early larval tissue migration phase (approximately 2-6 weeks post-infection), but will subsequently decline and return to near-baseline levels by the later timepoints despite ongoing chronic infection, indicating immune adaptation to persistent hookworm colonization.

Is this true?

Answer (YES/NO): NO